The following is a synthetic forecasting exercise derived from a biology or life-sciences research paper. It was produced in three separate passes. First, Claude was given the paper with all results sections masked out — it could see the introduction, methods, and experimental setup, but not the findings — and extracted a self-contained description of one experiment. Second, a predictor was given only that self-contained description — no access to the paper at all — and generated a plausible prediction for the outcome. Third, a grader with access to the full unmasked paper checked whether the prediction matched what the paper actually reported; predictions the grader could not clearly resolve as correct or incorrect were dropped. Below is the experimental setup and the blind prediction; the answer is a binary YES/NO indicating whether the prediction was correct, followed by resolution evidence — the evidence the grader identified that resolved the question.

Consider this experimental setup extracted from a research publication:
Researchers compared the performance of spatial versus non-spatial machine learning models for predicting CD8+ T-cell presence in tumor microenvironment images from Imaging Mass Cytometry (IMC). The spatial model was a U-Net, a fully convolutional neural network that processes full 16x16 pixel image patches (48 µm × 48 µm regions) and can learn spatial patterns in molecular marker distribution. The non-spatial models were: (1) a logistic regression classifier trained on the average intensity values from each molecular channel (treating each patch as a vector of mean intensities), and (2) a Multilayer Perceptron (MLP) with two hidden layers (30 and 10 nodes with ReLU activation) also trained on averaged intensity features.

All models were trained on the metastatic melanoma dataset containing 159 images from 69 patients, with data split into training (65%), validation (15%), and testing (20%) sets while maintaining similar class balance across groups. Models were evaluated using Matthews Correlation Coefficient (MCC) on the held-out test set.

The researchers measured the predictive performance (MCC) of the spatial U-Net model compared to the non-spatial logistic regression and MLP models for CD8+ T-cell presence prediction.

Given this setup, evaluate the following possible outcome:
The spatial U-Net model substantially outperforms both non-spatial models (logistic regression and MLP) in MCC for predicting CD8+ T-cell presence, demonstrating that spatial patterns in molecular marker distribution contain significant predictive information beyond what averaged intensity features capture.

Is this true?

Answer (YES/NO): NO